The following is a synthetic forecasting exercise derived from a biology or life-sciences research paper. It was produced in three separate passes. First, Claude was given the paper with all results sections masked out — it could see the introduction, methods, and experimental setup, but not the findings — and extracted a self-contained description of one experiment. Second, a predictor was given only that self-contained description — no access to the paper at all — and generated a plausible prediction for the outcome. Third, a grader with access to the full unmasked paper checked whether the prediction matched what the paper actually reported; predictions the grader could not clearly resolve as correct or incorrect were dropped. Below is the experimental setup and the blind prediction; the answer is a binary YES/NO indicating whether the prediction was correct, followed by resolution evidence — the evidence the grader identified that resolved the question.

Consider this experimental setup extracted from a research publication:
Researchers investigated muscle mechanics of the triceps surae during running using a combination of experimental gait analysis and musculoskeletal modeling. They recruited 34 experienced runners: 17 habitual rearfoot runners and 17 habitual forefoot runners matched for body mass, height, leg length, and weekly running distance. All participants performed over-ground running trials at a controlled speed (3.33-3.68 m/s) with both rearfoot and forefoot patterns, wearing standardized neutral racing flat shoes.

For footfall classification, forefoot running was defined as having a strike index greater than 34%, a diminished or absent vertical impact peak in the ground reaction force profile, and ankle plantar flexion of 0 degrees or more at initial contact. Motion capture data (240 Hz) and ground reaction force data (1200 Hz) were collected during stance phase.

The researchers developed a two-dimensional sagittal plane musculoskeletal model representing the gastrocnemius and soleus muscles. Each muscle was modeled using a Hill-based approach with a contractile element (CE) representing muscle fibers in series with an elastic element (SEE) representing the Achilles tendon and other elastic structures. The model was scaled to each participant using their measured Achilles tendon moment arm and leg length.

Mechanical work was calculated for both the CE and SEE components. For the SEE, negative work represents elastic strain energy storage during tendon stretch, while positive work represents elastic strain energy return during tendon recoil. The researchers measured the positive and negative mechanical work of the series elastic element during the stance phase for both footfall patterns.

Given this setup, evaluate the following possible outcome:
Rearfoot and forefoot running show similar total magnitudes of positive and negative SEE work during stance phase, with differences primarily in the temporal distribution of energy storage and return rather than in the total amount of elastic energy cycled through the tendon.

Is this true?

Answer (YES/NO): NO